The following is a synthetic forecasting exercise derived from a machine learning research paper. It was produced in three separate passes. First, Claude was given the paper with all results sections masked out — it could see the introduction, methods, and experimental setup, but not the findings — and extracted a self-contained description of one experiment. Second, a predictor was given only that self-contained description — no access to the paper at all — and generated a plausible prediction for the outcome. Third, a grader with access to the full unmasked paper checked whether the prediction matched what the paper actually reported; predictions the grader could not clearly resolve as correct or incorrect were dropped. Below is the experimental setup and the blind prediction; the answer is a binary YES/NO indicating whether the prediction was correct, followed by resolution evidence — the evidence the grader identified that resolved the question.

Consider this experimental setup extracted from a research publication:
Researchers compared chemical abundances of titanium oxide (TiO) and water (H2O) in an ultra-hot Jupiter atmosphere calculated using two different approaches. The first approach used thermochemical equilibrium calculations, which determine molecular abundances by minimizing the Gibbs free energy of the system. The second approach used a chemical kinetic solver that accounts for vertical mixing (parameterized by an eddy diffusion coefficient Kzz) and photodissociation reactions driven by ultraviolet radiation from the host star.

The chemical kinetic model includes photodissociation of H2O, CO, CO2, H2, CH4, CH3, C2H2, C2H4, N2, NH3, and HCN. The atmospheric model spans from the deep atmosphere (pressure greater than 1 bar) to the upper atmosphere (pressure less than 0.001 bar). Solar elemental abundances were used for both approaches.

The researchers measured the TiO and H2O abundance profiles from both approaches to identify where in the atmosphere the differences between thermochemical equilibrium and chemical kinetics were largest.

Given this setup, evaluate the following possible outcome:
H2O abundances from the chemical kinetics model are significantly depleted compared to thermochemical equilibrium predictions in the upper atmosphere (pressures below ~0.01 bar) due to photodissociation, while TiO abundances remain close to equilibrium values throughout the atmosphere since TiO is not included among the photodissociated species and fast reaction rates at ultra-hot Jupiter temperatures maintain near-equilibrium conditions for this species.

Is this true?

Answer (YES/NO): YES